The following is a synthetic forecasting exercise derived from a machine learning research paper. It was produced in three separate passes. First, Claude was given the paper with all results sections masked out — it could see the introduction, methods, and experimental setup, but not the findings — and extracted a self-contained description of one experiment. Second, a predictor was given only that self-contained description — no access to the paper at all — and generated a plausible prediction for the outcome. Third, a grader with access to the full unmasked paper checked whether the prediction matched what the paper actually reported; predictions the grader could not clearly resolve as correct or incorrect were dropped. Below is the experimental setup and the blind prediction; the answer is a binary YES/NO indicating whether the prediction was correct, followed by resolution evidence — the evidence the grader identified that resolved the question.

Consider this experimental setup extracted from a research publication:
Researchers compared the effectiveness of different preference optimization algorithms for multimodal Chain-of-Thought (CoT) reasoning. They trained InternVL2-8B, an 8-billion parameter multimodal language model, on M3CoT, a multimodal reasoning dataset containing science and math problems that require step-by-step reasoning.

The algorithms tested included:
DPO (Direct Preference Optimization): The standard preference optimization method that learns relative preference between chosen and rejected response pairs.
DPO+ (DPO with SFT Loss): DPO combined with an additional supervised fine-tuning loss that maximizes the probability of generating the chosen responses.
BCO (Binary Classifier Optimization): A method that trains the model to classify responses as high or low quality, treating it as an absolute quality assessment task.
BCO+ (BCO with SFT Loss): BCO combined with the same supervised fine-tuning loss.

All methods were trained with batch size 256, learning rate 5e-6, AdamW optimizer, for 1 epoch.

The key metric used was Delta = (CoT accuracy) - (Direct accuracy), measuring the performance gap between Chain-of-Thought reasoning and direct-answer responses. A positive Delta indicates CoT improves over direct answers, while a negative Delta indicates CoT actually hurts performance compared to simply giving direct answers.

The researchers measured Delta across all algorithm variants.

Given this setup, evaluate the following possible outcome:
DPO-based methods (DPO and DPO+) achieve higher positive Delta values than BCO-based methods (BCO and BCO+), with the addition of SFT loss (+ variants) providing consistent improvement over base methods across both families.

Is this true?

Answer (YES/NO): NO